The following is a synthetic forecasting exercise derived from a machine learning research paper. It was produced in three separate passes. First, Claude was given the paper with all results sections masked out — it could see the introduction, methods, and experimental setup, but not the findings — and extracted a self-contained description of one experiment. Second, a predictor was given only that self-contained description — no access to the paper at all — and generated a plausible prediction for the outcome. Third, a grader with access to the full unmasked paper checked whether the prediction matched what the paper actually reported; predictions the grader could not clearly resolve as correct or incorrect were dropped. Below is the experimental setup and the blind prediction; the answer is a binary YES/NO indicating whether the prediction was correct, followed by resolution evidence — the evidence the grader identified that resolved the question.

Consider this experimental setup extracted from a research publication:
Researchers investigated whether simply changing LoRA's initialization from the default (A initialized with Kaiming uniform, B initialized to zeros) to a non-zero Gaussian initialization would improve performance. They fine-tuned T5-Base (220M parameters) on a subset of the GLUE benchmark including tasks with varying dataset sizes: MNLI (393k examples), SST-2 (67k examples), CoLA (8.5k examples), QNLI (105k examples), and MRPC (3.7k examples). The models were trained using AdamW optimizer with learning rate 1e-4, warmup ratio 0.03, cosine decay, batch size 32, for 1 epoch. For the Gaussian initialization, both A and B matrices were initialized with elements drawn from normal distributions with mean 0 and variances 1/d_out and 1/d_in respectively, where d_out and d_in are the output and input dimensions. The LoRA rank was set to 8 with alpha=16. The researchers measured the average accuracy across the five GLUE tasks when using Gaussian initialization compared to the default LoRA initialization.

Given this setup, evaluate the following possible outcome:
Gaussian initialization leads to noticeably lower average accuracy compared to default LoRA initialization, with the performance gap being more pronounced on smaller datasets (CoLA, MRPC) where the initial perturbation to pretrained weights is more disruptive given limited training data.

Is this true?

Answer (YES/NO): NO